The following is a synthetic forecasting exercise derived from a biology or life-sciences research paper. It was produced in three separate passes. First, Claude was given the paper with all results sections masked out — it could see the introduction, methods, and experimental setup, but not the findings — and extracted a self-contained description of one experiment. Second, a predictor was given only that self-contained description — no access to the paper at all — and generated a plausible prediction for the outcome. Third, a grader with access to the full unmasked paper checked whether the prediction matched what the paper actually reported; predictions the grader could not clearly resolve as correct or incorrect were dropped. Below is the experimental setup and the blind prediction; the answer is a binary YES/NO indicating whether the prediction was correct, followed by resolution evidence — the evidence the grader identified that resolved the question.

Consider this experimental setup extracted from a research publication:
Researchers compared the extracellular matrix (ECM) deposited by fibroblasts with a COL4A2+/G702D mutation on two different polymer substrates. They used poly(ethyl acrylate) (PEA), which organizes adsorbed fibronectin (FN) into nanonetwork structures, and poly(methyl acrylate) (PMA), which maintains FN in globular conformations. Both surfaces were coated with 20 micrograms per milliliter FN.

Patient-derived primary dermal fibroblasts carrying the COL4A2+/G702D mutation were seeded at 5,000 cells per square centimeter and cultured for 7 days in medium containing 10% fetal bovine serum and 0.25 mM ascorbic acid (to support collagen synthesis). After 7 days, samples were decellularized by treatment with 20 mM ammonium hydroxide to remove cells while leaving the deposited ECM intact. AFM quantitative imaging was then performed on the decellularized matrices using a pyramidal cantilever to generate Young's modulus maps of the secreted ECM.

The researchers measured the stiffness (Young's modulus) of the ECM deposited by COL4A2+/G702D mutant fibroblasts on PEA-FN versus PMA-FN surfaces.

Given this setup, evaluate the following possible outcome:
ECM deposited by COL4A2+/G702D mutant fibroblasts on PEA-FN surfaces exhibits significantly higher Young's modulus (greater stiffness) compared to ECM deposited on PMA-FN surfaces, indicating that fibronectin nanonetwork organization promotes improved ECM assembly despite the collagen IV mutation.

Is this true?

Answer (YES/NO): YES